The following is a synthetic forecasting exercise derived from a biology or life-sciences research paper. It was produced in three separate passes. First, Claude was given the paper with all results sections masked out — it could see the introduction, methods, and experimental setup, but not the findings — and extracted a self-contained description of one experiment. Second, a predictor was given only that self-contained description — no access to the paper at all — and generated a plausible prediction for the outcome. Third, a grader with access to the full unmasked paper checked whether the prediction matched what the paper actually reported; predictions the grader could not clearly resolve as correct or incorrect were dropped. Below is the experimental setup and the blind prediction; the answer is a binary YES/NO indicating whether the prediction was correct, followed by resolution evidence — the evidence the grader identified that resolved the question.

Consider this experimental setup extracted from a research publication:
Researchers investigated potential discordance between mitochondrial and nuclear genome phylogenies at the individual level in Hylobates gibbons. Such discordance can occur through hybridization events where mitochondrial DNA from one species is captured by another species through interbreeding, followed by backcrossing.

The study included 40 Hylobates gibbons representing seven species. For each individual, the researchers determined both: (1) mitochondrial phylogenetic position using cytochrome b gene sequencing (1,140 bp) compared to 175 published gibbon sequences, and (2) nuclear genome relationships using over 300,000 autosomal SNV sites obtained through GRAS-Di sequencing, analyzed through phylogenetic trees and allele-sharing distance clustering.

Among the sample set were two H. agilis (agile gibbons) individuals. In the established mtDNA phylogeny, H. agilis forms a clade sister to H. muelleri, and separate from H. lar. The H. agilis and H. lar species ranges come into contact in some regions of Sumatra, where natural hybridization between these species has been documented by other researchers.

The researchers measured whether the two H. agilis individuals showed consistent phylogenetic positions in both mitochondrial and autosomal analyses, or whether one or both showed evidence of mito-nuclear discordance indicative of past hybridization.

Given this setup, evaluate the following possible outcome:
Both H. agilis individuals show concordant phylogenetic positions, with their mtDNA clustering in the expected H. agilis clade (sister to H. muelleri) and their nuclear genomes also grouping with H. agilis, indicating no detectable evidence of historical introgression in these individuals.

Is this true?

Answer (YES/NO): NO